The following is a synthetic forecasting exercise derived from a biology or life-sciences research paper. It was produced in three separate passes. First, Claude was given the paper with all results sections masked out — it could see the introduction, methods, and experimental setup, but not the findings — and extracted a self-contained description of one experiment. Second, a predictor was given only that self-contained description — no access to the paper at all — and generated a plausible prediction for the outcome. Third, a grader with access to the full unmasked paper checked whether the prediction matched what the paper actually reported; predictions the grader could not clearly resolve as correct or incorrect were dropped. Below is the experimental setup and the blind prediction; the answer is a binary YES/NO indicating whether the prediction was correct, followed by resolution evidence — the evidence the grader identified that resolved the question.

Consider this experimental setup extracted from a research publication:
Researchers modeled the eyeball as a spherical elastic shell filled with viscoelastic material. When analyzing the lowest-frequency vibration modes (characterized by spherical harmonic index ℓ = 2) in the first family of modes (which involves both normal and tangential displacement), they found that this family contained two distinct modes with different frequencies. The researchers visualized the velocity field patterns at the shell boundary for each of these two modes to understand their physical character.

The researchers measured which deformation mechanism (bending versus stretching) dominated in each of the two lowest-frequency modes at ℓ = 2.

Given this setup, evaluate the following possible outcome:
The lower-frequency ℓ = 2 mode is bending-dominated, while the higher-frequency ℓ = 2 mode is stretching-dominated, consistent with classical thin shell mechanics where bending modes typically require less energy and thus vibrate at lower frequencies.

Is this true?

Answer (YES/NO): YES